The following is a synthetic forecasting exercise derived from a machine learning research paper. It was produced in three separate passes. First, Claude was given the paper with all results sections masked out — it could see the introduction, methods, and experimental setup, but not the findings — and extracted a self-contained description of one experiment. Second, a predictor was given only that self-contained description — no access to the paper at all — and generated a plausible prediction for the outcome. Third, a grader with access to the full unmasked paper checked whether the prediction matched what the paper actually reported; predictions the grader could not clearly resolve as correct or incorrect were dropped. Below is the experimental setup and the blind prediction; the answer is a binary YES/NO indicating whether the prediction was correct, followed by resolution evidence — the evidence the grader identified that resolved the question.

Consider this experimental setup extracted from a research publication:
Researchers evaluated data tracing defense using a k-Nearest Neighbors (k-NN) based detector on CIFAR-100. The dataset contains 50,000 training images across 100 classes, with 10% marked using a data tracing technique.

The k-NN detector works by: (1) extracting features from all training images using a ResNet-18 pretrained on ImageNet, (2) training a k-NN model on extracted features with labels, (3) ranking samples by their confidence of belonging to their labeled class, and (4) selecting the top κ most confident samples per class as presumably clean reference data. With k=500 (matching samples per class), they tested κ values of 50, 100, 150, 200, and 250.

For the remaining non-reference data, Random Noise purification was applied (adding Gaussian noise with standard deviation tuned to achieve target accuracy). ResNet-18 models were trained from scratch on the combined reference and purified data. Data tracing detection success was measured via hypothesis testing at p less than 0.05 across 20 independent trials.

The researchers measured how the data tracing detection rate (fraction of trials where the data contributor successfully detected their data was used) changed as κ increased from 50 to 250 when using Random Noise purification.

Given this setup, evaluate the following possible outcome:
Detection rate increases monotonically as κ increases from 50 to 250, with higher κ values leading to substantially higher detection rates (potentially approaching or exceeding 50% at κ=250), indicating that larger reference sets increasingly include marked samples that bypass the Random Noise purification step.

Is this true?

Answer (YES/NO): YES